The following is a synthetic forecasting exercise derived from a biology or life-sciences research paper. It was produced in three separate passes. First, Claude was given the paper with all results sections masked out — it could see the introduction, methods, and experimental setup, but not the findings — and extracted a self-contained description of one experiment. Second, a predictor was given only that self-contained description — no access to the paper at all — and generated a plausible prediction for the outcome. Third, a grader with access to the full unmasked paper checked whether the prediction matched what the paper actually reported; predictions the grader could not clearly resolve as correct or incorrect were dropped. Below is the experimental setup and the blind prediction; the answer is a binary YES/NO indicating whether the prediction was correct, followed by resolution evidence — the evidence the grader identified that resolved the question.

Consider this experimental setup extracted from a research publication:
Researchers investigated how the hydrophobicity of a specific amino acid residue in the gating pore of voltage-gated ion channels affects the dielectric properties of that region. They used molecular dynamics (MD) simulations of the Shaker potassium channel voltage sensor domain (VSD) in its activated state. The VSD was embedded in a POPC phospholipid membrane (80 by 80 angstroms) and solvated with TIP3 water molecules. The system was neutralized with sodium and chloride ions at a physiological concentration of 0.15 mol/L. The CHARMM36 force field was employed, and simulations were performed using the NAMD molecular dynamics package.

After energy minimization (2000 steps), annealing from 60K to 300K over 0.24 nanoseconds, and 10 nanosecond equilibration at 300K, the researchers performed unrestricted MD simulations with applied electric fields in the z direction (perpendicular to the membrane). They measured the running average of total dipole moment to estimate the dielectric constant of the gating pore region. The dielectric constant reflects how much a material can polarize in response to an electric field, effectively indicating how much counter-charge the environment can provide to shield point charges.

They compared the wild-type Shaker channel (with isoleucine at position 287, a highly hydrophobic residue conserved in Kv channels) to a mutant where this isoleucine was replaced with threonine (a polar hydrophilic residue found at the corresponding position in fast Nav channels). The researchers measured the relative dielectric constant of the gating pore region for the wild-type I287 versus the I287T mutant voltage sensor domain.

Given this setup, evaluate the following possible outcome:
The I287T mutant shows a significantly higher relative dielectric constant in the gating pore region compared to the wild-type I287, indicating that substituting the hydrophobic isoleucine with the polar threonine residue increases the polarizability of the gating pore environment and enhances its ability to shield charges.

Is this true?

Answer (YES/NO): YES